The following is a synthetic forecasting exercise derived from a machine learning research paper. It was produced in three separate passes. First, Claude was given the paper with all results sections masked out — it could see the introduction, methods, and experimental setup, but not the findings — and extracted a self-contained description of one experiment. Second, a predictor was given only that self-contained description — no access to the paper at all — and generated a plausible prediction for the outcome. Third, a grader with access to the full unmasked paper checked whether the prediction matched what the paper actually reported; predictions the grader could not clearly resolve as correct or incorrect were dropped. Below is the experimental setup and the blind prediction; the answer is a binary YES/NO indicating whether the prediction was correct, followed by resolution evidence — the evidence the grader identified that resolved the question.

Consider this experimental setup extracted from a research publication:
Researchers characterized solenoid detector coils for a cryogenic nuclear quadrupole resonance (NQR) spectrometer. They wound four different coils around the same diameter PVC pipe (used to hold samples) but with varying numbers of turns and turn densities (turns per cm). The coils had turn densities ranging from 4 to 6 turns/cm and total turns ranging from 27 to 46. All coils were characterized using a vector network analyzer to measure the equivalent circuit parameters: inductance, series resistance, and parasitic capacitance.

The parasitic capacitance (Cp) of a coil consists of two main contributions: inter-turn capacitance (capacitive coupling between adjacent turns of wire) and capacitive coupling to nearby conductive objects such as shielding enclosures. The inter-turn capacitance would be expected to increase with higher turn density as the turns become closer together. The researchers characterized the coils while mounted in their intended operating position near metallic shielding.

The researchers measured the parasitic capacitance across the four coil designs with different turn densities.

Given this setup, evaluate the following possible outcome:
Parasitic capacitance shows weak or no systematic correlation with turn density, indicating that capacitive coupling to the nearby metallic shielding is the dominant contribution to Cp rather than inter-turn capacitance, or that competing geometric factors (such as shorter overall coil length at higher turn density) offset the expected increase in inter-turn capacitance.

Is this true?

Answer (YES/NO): YES